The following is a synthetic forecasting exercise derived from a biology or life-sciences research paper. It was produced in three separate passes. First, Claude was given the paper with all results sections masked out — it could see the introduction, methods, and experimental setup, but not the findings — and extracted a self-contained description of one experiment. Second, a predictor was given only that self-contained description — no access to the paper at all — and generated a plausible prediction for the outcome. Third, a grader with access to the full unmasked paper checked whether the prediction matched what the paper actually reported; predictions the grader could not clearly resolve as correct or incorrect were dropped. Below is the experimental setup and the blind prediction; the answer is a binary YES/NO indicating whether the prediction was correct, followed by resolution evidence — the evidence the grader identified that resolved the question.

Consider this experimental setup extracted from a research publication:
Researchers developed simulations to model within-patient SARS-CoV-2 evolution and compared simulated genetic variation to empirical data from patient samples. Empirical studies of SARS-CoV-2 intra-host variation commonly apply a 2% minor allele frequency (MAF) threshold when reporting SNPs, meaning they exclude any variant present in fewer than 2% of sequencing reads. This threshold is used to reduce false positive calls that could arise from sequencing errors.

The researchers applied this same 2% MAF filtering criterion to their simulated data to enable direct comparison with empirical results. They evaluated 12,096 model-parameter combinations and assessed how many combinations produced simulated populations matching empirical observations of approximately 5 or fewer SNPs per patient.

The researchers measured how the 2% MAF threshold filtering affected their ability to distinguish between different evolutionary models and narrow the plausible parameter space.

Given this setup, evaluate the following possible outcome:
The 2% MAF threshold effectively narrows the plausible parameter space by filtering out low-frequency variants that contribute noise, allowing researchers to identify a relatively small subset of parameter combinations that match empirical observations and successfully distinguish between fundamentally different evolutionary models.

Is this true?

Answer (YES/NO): NO